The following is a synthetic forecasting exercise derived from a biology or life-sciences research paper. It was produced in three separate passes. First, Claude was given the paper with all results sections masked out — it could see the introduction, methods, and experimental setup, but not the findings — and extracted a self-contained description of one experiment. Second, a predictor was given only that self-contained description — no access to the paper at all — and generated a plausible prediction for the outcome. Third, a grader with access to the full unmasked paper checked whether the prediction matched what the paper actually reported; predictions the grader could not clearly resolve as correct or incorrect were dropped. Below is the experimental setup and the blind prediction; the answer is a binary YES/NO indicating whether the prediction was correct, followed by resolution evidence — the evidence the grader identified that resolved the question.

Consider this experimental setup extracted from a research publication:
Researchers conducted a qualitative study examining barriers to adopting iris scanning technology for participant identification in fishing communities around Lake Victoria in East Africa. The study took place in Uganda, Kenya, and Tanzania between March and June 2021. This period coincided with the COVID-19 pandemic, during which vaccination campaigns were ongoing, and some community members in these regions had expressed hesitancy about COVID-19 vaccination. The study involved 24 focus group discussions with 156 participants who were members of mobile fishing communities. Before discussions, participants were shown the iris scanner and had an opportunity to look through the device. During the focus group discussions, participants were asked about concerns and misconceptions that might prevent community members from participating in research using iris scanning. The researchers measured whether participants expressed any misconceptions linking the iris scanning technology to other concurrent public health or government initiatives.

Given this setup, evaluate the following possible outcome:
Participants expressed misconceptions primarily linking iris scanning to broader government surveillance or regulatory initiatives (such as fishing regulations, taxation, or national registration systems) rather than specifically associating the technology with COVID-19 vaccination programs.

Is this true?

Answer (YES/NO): YES